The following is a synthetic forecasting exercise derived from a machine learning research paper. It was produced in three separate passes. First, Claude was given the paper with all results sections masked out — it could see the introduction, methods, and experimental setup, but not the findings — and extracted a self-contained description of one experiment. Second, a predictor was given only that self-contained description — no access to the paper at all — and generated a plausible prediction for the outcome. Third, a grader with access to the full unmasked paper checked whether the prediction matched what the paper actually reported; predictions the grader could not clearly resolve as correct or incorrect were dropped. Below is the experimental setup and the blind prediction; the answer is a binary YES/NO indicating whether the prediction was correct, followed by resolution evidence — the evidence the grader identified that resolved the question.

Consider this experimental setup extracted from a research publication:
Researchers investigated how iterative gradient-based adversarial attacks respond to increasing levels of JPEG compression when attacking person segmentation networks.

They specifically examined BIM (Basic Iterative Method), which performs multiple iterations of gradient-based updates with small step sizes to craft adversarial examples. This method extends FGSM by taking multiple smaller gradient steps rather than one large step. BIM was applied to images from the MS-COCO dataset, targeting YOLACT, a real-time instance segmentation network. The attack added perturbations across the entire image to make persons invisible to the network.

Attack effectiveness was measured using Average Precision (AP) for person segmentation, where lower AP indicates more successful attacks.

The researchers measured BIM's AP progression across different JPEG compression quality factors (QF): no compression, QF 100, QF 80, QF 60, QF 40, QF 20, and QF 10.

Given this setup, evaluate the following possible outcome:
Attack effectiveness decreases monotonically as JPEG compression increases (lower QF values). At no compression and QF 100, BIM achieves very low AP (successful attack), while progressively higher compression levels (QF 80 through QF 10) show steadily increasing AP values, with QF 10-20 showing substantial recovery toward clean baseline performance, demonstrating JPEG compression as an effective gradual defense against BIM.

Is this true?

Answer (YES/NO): NO